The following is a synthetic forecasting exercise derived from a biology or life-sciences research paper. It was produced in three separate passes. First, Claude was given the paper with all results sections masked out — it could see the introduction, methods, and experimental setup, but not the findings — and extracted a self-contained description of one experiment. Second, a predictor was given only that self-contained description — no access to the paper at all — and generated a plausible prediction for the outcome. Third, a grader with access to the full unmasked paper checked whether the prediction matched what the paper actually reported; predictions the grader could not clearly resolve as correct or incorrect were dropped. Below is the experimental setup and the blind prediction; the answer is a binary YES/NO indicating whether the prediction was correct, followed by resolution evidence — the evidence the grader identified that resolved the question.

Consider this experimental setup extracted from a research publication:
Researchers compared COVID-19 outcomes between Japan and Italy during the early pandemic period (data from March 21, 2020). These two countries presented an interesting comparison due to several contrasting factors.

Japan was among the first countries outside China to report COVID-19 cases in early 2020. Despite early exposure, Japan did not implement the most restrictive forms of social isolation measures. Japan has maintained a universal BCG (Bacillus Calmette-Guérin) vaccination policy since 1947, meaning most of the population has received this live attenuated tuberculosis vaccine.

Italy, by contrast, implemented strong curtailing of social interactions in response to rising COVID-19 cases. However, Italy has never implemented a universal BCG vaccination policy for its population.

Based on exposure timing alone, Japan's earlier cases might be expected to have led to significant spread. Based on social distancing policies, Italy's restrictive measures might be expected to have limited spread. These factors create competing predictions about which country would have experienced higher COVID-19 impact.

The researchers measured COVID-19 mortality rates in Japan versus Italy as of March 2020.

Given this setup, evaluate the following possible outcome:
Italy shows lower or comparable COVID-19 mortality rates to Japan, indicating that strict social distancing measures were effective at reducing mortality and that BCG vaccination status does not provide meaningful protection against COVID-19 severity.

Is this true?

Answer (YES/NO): NO